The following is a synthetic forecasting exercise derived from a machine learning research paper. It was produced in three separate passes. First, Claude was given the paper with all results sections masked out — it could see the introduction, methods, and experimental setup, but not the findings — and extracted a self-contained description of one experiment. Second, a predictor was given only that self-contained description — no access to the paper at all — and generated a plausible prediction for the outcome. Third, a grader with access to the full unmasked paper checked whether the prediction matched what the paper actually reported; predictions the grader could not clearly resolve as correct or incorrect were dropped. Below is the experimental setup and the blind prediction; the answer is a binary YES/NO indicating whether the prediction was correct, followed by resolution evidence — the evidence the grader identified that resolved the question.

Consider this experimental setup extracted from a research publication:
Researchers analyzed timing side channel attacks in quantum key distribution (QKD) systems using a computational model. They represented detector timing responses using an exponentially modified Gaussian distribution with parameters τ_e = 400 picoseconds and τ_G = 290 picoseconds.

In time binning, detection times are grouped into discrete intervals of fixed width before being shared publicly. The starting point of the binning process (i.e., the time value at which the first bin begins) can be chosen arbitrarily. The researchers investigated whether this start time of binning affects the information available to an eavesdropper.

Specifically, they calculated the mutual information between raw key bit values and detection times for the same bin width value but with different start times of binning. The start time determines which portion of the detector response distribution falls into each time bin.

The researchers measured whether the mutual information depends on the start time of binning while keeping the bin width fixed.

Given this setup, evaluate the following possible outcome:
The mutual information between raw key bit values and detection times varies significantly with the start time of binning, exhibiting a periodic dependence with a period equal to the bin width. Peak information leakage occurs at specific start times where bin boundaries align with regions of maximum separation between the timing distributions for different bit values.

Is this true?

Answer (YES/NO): YES